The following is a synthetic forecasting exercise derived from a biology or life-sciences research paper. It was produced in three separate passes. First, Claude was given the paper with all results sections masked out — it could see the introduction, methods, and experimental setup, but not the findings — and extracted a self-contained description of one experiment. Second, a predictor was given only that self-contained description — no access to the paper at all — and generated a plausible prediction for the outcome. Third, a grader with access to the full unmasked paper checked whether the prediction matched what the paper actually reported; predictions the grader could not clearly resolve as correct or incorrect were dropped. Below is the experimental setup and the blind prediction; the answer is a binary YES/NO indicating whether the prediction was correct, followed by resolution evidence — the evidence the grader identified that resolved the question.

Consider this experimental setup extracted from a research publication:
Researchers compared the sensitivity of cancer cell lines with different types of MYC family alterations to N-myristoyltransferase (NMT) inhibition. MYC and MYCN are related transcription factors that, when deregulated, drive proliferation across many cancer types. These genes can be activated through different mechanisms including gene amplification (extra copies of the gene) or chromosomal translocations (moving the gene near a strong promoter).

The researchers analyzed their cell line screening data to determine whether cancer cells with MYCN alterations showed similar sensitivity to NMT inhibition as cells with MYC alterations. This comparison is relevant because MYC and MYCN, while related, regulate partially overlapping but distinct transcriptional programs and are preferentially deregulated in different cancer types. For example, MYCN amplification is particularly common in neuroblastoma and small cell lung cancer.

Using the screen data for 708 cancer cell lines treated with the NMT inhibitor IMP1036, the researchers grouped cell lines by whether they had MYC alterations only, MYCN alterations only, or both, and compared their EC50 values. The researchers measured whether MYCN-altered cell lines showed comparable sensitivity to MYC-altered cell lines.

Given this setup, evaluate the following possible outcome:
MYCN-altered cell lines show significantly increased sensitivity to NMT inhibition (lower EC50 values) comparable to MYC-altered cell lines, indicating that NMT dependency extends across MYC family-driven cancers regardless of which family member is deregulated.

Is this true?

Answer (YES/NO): YES